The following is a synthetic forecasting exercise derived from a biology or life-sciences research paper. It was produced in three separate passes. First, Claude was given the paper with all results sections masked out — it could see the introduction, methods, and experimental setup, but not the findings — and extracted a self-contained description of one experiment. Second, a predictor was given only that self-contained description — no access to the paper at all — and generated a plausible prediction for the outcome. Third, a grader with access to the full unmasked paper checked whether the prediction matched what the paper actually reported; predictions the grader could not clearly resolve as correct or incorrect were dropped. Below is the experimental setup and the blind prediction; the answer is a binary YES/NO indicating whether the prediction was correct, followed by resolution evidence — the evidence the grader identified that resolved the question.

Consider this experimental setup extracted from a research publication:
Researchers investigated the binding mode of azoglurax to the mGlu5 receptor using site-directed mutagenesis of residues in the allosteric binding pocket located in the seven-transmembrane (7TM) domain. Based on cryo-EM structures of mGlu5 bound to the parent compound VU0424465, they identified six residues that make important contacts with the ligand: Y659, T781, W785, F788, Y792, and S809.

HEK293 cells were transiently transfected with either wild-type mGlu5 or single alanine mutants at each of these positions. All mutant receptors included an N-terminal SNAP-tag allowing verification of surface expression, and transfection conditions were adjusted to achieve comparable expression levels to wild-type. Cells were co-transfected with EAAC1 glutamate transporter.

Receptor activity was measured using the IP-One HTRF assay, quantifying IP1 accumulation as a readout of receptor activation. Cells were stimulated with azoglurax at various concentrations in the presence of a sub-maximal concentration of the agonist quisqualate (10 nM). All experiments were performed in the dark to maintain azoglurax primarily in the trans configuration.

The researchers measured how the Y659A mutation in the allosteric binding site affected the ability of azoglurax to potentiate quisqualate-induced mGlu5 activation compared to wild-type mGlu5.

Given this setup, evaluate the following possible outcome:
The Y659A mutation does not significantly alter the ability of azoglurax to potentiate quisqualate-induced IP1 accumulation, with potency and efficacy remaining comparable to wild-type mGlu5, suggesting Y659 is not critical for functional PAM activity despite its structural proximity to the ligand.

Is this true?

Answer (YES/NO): NO